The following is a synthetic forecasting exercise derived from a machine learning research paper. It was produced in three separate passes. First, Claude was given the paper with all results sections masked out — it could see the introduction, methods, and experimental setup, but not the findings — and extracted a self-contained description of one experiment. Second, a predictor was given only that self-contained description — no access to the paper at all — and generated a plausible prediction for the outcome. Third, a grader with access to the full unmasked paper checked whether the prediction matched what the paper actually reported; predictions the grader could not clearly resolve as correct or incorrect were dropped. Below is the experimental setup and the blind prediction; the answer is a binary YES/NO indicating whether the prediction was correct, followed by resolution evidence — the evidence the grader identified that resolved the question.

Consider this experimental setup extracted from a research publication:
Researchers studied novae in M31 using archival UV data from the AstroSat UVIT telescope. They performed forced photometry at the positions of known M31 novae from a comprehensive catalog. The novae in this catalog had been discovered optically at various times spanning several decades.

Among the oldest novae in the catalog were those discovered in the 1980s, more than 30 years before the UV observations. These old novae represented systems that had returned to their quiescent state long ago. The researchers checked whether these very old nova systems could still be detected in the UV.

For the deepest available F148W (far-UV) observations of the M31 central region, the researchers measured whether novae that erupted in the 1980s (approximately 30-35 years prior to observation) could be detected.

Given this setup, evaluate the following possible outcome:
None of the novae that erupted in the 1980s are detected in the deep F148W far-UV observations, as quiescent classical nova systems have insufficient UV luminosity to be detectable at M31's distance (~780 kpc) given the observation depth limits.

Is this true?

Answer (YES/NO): NO